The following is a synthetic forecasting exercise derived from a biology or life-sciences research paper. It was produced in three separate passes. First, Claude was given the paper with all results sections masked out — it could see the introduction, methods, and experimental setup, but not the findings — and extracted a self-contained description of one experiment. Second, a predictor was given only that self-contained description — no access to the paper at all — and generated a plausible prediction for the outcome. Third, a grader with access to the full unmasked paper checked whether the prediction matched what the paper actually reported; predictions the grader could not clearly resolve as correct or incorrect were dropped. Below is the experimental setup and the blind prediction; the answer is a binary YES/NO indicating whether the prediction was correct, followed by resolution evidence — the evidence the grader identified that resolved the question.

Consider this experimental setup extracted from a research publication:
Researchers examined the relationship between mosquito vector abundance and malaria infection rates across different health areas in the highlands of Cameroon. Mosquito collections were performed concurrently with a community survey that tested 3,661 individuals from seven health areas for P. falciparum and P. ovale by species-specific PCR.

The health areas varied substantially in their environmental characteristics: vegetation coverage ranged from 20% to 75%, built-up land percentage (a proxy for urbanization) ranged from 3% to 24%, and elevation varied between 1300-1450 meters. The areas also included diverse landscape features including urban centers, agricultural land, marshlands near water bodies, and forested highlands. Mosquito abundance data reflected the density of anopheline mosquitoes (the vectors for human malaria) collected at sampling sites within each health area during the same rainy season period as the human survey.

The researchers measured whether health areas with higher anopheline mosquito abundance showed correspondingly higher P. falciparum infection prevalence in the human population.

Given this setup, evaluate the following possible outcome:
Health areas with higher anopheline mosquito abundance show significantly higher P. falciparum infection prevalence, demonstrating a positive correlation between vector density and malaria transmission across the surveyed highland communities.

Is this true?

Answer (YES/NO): YES